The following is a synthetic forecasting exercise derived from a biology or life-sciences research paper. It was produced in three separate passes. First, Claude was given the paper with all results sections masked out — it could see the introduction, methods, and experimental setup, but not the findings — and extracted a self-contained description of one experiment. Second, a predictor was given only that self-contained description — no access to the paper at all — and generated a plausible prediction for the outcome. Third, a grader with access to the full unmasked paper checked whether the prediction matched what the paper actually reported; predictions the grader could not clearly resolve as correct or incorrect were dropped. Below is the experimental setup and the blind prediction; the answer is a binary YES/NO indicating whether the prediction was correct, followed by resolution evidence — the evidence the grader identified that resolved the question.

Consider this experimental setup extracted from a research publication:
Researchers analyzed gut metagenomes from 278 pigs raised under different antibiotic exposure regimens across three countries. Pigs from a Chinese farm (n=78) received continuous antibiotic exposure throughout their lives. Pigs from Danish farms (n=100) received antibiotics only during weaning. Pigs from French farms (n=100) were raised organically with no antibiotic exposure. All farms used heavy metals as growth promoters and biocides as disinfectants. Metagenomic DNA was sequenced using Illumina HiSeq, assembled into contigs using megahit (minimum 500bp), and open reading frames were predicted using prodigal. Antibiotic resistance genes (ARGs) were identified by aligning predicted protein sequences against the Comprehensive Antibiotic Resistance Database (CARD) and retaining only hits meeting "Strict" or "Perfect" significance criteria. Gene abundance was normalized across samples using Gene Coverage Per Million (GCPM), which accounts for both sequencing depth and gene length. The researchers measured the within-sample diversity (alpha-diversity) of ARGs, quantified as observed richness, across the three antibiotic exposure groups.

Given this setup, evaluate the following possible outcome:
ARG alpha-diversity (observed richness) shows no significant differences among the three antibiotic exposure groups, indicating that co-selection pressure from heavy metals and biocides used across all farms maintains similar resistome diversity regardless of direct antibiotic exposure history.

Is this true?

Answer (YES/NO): NO